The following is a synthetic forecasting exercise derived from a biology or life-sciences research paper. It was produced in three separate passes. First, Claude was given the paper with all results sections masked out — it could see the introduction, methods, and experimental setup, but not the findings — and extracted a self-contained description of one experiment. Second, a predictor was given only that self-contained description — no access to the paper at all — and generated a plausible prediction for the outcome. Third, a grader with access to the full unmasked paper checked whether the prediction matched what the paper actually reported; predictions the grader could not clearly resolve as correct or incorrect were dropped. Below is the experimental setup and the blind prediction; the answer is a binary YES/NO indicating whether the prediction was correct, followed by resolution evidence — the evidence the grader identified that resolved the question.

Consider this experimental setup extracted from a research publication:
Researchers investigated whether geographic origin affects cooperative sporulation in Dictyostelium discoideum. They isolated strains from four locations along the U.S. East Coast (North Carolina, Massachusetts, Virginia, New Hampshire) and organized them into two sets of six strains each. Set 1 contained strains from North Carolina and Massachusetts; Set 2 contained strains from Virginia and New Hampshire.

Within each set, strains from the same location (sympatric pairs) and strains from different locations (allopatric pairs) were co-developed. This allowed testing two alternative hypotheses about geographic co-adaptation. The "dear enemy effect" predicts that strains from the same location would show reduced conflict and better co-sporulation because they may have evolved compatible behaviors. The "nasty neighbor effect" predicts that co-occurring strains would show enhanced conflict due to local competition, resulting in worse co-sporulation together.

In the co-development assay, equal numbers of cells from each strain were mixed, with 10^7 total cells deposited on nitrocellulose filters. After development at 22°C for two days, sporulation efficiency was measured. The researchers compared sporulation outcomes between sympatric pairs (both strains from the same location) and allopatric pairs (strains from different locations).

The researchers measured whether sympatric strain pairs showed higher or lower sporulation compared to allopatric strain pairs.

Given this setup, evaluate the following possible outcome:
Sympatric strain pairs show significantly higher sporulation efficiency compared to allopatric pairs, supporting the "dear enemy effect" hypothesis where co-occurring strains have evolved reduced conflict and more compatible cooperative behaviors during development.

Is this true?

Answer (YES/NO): NO